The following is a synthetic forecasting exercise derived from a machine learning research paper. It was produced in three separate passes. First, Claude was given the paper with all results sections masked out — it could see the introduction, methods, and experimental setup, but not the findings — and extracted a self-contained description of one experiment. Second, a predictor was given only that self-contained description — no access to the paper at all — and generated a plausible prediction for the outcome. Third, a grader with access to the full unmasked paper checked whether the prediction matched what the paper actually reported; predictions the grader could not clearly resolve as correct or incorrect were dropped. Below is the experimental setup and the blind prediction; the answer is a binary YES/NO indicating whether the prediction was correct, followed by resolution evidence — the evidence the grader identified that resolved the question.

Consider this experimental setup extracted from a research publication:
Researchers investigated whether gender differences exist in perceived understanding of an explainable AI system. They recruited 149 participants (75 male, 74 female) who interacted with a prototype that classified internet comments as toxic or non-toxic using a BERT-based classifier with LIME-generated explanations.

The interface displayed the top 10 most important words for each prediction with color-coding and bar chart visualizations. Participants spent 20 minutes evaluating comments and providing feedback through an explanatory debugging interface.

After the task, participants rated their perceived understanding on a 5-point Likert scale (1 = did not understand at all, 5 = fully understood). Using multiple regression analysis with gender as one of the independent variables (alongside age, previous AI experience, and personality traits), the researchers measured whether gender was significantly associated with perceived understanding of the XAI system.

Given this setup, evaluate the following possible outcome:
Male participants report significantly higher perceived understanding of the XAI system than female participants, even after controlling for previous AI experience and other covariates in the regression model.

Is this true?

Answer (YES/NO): NO